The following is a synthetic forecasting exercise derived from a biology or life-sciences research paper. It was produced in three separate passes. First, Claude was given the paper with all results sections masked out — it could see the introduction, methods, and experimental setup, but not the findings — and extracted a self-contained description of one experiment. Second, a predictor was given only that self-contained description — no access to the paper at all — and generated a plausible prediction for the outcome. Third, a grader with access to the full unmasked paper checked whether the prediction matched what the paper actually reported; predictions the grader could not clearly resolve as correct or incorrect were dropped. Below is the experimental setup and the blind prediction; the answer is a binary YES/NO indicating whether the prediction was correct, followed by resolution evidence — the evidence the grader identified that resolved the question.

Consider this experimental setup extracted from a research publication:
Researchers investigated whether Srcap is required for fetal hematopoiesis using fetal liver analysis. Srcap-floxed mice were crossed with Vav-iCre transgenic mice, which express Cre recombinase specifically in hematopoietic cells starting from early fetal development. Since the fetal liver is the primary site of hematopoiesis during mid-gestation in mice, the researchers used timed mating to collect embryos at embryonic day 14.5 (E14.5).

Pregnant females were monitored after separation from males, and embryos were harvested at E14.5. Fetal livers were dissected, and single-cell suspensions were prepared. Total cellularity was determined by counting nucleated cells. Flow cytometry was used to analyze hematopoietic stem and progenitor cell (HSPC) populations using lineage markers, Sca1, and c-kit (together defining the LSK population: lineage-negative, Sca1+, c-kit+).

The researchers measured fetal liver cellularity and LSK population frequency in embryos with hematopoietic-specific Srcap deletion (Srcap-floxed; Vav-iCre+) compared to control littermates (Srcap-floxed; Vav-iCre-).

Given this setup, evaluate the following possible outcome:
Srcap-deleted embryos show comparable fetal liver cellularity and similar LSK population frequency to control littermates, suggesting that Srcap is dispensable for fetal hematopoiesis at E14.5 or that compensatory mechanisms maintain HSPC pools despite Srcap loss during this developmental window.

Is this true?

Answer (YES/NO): NO